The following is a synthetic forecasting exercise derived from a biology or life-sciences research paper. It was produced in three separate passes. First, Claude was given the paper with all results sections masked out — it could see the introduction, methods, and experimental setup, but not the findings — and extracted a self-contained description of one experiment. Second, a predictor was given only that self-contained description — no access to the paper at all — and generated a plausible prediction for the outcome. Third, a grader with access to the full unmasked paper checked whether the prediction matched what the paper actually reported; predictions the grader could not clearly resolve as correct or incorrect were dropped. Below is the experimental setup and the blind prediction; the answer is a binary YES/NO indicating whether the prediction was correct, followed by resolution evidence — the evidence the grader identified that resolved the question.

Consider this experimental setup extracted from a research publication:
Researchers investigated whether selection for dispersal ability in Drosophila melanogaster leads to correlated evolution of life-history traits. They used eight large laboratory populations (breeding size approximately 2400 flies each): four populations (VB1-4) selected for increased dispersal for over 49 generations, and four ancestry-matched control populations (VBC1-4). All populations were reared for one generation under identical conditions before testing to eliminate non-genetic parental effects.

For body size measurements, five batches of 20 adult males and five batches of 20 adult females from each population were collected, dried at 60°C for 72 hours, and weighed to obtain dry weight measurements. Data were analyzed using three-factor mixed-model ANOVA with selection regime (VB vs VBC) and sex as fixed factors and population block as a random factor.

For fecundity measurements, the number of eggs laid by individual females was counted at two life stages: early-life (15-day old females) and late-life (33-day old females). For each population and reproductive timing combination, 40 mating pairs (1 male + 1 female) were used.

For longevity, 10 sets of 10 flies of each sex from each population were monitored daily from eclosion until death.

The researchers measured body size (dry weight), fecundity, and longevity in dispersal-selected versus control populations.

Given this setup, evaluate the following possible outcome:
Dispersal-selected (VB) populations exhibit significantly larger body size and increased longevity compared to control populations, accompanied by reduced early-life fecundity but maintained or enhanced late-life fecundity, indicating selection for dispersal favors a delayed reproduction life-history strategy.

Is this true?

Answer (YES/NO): NO